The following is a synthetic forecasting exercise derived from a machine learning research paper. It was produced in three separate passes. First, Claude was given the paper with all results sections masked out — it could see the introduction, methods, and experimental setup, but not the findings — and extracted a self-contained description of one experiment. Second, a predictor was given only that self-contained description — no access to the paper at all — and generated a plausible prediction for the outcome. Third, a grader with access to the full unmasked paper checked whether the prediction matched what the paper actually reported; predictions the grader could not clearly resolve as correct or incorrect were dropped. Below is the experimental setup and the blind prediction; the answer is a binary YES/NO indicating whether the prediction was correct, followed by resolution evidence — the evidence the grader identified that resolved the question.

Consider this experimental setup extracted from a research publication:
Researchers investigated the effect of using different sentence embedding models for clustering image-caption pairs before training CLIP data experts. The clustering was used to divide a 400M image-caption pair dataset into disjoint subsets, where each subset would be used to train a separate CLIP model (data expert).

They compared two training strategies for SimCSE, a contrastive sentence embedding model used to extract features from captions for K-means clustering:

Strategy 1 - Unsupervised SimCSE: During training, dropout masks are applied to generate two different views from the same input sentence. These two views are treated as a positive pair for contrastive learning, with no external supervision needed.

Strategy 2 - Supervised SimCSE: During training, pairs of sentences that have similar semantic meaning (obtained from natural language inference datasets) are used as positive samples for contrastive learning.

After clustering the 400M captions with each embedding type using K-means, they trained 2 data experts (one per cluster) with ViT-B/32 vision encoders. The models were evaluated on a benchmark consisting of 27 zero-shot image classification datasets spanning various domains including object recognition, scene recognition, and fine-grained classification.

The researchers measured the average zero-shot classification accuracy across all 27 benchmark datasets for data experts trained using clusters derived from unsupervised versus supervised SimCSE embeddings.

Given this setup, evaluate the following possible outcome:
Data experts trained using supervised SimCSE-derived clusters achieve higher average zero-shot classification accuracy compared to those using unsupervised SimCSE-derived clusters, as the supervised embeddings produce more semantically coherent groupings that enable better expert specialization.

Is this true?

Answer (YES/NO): NO